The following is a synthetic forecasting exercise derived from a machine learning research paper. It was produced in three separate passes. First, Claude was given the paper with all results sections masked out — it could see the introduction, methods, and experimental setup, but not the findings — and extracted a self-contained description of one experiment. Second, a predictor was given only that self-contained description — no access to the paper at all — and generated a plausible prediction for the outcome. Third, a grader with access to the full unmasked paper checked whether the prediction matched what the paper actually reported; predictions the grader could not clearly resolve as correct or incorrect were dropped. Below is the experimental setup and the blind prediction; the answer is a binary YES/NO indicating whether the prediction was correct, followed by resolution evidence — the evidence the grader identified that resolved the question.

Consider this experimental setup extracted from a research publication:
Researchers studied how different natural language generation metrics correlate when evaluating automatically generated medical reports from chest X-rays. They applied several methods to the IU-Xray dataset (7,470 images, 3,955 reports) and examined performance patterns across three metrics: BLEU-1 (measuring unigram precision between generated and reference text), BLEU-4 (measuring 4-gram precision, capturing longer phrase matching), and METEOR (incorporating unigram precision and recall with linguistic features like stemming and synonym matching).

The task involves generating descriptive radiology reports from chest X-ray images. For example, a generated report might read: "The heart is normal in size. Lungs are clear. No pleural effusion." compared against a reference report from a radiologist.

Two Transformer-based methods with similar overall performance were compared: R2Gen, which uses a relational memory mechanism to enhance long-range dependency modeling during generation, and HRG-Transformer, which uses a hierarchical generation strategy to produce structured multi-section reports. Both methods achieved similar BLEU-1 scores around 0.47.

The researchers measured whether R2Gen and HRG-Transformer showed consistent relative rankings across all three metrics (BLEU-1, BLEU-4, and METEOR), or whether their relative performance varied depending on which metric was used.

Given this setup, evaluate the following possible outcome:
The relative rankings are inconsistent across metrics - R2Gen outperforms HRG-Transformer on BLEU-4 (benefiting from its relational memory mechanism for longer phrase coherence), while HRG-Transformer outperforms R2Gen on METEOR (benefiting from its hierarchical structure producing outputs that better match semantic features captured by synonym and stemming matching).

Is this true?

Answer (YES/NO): NO